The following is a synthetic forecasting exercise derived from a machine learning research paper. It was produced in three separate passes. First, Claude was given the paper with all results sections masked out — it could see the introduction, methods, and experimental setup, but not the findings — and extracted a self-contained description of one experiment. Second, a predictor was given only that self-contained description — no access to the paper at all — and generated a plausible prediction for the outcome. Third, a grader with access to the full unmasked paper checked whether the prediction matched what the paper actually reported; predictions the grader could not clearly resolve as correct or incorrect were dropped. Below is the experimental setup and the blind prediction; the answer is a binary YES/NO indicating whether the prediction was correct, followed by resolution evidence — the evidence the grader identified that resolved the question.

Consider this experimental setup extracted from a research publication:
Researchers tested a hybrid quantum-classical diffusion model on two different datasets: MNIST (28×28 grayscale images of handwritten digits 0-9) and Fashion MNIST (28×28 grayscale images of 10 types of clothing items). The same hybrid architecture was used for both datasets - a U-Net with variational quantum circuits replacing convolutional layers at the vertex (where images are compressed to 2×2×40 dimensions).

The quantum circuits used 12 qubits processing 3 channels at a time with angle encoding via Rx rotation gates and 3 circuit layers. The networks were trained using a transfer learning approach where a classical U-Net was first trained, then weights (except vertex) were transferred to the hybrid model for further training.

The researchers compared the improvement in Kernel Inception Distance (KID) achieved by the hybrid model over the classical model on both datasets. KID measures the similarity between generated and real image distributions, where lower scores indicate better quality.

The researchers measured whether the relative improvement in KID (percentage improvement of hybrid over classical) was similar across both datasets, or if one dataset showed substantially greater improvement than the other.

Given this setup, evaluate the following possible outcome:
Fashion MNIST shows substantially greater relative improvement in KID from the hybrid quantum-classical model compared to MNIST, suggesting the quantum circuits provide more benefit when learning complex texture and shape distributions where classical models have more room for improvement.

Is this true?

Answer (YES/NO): NO